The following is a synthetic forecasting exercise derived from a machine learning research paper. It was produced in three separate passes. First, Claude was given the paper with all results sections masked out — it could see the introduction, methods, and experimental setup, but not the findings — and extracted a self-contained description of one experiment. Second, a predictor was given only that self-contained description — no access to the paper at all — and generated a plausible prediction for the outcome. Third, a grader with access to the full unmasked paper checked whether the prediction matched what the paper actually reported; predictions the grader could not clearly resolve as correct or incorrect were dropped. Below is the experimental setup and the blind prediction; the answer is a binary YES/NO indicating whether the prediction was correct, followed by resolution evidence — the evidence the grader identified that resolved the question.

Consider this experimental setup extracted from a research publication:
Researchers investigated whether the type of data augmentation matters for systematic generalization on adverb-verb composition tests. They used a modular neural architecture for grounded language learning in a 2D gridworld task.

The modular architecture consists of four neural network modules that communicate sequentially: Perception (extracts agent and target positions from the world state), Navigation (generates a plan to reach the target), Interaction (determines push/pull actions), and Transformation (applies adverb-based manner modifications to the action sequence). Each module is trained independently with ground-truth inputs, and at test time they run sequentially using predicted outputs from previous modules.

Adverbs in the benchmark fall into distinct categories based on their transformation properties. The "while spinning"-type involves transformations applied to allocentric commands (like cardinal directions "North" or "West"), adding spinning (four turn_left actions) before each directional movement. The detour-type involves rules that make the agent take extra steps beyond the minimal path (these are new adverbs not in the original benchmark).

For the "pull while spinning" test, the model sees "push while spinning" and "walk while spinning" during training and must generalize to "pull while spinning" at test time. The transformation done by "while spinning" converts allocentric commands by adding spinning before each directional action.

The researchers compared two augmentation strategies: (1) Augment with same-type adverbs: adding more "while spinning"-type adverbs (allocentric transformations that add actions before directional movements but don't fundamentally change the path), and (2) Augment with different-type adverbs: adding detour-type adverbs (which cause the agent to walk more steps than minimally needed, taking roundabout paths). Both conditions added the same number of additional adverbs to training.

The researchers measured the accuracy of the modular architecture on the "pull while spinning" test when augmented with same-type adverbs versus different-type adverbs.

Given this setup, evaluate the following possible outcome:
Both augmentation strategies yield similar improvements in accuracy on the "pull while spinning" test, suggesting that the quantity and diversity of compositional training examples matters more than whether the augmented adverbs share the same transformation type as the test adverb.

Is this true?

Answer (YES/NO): NO